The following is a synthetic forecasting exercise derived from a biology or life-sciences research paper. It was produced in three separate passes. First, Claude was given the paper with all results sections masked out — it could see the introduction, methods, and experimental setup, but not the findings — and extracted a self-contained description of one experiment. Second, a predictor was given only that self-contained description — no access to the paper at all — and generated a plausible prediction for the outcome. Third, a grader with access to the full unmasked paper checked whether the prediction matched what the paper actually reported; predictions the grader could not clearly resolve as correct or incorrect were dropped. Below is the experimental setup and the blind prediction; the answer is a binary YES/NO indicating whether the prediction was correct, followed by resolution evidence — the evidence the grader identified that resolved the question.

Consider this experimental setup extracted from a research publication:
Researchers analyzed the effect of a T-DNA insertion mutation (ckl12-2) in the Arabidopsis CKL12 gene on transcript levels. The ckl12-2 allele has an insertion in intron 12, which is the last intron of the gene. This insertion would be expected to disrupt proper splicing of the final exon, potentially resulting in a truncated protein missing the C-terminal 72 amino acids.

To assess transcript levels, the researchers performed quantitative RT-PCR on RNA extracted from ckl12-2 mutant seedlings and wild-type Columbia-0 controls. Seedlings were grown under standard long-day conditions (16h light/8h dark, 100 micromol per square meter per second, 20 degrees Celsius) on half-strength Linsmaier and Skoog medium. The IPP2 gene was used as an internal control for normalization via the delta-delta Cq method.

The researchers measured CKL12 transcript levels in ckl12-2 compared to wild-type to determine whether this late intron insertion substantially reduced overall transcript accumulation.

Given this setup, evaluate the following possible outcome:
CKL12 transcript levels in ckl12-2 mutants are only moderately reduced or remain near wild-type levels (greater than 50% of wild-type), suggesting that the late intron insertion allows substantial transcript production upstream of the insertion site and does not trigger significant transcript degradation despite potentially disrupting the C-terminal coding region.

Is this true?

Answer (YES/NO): YES